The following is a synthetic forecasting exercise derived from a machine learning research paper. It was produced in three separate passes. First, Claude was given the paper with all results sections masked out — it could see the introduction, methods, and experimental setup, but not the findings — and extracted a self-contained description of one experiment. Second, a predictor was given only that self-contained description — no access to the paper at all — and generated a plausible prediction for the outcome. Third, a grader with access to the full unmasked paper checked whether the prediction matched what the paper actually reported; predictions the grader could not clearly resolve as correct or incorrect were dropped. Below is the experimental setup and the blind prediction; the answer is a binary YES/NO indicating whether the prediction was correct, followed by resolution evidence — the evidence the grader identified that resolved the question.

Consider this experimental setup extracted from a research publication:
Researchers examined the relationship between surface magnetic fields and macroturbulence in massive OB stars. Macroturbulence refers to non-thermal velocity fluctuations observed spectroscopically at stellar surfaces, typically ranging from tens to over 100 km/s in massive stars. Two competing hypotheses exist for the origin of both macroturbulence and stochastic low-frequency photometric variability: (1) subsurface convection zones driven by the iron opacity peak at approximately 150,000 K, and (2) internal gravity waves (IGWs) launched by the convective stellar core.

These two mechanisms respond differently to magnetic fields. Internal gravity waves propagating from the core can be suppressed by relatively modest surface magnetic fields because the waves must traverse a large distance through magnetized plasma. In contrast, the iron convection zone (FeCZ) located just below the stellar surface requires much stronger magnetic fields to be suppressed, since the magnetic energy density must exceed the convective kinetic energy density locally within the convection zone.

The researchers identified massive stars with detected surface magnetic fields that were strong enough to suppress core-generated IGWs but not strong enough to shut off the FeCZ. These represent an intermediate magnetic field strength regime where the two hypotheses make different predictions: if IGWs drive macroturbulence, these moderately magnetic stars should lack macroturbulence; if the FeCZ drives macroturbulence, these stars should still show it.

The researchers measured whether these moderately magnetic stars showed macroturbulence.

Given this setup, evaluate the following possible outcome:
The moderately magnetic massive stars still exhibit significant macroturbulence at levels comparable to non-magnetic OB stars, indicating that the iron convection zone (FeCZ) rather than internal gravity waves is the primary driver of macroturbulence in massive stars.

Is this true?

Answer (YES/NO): YES